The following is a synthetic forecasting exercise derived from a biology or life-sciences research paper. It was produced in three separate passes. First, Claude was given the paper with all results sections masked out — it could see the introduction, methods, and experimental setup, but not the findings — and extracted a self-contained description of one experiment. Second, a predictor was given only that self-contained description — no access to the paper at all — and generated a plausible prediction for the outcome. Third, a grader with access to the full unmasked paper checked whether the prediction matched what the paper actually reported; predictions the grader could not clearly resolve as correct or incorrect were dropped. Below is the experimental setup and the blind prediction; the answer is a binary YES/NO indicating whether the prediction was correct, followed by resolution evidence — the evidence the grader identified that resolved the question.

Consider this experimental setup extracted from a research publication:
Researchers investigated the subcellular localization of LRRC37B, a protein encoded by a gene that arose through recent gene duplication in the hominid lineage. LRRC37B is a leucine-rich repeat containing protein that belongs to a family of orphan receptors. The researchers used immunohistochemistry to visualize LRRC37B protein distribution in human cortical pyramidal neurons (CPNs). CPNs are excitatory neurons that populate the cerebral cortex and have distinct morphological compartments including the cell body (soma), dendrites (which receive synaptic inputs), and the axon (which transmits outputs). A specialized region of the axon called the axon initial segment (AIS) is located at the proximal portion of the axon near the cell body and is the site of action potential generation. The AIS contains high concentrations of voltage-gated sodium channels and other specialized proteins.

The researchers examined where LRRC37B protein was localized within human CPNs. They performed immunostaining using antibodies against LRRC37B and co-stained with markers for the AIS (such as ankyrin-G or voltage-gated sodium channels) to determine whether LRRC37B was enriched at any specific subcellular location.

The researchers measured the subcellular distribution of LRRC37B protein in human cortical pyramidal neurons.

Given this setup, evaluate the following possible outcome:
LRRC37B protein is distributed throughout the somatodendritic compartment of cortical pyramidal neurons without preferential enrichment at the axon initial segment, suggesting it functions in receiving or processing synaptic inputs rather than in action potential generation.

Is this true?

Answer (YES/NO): NO